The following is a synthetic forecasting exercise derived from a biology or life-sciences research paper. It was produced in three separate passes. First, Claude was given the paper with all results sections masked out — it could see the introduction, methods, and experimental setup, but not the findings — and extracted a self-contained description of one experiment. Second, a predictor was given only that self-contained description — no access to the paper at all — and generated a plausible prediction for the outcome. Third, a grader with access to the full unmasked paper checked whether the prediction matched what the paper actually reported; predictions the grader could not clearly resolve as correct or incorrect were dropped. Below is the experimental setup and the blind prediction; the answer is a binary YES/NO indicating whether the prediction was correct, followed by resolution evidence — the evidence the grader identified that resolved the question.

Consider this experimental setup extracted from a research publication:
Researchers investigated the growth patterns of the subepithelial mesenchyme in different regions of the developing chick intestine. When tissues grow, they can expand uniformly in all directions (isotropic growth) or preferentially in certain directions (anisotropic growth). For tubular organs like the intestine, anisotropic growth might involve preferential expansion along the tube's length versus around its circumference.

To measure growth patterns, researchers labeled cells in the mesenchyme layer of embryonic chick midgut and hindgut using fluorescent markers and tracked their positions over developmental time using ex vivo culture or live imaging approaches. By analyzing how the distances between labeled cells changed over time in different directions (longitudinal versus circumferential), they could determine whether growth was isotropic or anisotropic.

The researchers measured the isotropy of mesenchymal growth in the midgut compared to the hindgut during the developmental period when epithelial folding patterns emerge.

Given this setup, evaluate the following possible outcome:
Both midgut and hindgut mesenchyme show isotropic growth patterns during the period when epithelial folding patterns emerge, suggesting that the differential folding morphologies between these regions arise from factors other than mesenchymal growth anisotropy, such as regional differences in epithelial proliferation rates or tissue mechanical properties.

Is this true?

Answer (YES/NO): NO